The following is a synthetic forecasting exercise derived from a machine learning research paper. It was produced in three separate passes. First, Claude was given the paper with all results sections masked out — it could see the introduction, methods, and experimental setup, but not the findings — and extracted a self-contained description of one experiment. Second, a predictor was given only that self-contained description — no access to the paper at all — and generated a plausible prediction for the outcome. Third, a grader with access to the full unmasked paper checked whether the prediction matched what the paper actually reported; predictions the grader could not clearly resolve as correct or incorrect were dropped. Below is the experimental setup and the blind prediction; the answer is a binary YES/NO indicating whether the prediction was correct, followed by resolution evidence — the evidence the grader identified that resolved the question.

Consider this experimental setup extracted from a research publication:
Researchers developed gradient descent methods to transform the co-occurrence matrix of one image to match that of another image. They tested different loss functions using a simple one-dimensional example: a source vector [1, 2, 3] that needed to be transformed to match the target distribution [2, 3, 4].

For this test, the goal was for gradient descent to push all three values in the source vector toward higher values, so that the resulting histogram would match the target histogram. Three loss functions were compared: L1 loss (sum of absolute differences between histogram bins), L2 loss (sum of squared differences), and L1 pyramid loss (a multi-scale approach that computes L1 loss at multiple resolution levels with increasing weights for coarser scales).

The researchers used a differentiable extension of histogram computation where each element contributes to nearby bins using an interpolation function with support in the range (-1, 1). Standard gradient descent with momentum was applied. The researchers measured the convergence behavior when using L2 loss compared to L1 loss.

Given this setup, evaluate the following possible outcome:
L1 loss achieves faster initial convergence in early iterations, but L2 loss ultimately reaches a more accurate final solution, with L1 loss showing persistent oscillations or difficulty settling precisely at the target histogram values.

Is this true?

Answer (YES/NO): NO